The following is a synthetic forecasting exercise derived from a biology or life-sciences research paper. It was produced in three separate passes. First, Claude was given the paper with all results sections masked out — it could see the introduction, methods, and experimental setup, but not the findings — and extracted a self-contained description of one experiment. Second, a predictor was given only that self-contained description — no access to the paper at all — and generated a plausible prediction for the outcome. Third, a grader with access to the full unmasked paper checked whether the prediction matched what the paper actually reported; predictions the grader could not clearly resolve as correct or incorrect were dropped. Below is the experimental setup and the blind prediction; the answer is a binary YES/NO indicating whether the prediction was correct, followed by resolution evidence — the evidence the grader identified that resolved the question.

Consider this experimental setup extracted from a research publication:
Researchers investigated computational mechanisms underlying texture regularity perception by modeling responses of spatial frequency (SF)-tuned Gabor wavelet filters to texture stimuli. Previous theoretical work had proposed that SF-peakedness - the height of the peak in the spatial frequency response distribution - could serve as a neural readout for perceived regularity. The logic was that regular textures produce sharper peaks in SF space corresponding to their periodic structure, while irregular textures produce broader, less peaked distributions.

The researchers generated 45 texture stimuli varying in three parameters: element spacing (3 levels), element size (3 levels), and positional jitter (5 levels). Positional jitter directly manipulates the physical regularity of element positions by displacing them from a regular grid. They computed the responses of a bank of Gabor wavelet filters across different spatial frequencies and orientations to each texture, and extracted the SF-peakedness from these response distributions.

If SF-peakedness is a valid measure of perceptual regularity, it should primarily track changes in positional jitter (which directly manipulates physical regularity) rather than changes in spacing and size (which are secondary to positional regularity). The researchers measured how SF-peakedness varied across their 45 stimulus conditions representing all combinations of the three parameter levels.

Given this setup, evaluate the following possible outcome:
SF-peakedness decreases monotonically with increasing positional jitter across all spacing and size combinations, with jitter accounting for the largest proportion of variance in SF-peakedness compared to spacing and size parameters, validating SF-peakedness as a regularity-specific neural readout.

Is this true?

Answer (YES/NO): NO